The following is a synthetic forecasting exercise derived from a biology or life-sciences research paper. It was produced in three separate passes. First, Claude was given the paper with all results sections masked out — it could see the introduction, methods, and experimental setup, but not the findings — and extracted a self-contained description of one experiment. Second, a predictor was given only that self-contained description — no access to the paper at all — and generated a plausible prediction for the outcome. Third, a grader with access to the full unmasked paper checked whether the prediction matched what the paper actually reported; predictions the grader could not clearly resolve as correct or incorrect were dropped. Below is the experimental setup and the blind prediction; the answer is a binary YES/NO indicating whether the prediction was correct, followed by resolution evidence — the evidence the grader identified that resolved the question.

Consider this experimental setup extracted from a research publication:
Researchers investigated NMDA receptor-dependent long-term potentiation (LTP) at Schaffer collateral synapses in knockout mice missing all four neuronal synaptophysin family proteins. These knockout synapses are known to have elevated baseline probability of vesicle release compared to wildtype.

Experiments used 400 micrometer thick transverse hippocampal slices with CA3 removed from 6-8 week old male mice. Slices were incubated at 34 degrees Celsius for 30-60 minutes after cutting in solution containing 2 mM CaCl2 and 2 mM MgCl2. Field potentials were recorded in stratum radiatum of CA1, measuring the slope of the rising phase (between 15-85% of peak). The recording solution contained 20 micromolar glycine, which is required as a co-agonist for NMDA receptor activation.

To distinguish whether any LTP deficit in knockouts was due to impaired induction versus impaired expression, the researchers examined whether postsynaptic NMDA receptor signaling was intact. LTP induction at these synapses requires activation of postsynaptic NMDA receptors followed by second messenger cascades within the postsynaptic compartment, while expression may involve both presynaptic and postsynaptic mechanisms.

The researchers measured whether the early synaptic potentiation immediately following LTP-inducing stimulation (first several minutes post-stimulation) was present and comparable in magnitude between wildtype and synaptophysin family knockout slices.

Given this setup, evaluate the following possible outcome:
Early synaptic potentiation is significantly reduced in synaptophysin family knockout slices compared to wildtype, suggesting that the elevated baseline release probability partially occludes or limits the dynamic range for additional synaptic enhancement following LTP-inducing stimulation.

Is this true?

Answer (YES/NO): NO